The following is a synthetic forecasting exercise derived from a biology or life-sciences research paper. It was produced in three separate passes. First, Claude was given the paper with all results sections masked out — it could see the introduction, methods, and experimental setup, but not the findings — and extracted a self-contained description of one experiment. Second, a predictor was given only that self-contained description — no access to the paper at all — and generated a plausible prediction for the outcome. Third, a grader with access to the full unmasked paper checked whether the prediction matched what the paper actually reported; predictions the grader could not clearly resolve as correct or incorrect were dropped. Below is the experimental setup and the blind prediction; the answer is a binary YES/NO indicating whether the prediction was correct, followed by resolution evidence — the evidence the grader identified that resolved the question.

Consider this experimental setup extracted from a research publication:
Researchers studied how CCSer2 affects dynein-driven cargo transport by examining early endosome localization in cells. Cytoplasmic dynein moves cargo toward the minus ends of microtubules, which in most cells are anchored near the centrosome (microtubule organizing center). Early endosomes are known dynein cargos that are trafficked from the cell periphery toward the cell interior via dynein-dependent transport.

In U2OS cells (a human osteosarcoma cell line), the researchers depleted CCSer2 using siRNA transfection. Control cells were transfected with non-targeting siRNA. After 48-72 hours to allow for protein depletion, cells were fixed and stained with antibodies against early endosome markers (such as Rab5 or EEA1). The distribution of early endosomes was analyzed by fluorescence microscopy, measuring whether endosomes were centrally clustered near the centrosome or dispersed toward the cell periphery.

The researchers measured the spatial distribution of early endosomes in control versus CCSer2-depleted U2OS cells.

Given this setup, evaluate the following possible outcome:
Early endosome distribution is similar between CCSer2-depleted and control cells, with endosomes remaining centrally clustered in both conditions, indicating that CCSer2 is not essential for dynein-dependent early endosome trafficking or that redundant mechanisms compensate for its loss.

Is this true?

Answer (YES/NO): NO